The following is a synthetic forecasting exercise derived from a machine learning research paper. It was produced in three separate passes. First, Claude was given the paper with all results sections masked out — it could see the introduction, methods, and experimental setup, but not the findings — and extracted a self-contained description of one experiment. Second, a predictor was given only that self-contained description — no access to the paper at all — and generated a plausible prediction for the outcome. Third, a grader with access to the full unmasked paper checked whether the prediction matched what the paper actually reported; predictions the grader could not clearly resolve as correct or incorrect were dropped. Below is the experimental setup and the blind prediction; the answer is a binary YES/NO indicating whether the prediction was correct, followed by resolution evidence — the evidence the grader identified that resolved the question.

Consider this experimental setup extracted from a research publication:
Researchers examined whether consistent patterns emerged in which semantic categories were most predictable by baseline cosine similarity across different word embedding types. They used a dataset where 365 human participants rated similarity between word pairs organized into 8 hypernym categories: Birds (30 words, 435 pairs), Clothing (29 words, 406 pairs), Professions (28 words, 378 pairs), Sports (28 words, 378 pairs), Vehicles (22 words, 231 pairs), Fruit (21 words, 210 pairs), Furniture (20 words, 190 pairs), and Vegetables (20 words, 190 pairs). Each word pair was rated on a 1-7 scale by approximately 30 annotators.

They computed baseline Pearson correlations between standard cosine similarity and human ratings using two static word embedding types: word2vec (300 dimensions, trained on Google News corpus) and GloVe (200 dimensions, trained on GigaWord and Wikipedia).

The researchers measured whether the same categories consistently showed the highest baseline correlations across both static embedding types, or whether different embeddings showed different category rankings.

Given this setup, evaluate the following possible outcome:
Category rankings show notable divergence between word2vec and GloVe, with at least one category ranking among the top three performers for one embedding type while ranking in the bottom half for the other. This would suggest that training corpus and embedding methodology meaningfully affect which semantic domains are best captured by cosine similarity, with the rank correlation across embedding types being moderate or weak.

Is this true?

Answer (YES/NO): NO